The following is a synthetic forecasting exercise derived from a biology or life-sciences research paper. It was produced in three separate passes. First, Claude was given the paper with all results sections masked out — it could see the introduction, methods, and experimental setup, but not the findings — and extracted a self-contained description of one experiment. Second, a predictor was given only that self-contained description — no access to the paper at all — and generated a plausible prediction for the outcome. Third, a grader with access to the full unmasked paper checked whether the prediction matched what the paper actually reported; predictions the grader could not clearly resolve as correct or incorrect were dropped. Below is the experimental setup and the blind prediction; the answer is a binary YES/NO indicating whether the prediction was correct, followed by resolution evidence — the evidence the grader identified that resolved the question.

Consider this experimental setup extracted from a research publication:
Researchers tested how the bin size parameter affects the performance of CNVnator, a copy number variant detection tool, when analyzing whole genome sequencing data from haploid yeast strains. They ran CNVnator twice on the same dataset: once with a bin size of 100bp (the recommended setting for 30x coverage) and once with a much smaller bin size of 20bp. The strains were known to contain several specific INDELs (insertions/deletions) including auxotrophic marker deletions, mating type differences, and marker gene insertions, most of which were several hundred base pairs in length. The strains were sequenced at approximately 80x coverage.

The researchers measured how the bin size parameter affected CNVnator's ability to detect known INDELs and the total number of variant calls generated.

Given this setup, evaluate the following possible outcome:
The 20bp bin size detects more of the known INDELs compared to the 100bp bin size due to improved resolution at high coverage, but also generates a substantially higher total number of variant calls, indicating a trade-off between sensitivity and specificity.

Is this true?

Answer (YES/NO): YES